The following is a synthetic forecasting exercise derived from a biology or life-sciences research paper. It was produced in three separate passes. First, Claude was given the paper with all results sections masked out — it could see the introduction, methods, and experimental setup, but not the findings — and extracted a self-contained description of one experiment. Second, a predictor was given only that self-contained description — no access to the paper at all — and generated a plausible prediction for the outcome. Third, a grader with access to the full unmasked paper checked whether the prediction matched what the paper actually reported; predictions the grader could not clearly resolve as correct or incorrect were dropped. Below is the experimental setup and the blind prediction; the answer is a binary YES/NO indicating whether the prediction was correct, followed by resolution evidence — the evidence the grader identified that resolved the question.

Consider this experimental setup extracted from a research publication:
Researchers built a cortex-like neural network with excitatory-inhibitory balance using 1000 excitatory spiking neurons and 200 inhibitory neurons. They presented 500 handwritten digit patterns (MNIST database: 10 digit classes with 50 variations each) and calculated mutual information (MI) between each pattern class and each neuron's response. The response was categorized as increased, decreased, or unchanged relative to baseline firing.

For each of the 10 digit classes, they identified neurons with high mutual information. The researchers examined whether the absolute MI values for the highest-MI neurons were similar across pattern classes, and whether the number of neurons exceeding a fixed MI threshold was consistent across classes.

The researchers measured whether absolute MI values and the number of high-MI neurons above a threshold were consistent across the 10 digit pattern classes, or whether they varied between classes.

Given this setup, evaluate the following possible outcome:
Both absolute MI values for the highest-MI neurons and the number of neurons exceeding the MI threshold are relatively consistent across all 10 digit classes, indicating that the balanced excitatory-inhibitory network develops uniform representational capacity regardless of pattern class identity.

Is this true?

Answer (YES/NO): NO